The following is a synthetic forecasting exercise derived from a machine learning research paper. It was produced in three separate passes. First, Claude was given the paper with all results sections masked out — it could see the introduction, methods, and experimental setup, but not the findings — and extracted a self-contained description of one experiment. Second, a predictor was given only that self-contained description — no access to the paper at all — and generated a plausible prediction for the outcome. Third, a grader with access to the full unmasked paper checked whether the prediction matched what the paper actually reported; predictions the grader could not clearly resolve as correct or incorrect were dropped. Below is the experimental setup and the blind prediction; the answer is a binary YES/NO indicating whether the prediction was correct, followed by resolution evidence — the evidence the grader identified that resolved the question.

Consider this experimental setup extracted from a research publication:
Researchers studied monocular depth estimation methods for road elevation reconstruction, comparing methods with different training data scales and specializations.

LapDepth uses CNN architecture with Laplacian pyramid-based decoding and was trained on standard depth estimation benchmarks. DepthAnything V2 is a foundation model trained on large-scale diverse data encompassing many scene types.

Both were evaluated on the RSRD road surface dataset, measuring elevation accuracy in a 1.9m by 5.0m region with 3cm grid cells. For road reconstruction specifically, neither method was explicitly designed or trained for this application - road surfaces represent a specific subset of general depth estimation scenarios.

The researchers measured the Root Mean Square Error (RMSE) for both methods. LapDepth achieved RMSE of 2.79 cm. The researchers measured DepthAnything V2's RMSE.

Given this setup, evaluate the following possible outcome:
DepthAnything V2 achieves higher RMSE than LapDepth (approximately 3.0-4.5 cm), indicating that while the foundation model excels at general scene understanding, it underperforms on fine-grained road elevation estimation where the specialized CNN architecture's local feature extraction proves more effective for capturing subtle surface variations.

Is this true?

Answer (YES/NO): NO